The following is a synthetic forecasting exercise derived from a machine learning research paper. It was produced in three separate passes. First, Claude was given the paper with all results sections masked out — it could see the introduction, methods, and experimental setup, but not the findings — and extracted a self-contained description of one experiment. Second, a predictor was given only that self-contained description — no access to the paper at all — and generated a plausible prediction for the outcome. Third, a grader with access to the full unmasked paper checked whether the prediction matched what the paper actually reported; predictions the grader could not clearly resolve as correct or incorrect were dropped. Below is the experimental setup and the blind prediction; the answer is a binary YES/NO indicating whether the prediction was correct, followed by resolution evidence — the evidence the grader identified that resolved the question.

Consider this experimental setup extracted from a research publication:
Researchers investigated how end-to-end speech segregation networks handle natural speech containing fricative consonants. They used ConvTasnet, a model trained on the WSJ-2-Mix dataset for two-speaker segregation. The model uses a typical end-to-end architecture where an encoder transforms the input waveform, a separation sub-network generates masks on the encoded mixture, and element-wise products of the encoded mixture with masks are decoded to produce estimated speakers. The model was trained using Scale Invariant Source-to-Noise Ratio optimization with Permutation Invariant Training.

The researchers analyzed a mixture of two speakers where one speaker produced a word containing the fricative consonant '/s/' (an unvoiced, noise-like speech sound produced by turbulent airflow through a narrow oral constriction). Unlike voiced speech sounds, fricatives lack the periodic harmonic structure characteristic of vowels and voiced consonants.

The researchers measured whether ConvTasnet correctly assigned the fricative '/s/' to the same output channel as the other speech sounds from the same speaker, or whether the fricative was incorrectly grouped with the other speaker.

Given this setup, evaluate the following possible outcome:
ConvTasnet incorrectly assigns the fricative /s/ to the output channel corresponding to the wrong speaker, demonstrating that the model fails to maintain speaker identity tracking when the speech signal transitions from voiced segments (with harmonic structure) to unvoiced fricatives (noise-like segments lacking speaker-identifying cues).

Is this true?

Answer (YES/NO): YES